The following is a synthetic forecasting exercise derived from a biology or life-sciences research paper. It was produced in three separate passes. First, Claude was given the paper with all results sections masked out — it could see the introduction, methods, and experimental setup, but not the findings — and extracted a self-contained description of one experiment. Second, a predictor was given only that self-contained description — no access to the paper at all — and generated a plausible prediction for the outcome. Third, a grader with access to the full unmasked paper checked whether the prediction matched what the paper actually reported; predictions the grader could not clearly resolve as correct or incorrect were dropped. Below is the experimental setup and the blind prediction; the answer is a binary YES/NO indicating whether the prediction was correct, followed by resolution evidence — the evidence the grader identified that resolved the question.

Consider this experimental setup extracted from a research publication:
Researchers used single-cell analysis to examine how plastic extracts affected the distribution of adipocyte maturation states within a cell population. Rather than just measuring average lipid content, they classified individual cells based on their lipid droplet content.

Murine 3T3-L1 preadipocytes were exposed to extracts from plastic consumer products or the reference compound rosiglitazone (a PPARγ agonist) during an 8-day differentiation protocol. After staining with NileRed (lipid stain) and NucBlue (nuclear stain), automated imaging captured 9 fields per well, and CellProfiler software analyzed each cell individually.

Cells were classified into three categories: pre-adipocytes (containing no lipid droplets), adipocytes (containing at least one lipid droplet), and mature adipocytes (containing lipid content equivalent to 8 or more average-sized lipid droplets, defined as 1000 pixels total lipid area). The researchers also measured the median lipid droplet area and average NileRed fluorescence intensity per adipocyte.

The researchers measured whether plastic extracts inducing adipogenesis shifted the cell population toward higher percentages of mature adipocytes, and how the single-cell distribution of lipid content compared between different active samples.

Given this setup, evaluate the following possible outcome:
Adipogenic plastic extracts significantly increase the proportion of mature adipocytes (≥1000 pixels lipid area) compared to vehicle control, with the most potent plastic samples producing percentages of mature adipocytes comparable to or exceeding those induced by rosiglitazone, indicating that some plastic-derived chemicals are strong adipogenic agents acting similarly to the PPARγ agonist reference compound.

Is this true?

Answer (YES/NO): NO